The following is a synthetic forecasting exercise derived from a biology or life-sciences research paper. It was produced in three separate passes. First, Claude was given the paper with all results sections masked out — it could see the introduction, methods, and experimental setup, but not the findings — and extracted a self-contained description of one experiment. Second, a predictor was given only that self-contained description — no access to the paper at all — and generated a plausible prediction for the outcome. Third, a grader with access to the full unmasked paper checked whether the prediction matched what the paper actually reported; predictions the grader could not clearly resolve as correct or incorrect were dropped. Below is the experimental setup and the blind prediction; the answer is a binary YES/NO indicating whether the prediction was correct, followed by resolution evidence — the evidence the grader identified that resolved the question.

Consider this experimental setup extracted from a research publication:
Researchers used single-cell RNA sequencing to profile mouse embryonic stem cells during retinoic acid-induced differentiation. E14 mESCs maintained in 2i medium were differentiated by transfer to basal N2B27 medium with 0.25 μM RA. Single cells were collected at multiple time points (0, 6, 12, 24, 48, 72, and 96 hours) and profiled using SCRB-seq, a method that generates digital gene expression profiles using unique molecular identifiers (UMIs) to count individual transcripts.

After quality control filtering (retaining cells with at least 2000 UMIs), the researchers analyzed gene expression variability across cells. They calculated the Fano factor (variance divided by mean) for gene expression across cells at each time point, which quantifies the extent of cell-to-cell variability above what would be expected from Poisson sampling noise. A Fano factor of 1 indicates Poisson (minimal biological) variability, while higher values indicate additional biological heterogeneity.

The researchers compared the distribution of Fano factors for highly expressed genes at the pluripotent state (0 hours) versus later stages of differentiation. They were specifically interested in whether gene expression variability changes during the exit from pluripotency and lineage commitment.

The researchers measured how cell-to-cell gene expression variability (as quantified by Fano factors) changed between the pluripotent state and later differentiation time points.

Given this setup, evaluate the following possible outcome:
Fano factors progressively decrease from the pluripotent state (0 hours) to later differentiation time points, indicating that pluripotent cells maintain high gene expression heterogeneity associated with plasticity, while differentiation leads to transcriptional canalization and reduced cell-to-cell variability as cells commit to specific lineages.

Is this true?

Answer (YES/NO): NO